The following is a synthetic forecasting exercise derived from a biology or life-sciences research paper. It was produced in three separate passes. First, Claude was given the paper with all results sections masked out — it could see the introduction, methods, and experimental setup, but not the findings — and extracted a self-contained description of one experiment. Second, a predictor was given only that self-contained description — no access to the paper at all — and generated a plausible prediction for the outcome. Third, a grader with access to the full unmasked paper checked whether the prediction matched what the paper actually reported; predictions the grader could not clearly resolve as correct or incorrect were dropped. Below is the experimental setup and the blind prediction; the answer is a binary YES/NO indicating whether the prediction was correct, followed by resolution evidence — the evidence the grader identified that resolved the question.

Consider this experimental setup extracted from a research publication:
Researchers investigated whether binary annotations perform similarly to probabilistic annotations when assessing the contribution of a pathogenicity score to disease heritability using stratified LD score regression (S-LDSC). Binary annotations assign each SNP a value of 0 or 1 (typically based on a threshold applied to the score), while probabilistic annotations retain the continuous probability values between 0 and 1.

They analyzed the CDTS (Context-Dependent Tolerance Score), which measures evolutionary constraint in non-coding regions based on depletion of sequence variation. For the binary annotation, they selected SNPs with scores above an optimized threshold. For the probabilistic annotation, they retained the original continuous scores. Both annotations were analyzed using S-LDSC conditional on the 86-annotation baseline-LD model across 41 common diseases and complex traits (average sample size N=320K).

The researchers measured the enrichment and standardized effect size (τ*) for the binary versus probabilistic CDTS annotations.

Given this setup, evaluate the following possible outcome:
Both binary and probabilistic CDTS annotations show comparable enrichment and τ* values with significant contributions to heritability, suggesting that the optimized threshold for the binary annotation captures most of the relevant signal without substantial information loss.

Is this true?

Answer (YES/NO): YES